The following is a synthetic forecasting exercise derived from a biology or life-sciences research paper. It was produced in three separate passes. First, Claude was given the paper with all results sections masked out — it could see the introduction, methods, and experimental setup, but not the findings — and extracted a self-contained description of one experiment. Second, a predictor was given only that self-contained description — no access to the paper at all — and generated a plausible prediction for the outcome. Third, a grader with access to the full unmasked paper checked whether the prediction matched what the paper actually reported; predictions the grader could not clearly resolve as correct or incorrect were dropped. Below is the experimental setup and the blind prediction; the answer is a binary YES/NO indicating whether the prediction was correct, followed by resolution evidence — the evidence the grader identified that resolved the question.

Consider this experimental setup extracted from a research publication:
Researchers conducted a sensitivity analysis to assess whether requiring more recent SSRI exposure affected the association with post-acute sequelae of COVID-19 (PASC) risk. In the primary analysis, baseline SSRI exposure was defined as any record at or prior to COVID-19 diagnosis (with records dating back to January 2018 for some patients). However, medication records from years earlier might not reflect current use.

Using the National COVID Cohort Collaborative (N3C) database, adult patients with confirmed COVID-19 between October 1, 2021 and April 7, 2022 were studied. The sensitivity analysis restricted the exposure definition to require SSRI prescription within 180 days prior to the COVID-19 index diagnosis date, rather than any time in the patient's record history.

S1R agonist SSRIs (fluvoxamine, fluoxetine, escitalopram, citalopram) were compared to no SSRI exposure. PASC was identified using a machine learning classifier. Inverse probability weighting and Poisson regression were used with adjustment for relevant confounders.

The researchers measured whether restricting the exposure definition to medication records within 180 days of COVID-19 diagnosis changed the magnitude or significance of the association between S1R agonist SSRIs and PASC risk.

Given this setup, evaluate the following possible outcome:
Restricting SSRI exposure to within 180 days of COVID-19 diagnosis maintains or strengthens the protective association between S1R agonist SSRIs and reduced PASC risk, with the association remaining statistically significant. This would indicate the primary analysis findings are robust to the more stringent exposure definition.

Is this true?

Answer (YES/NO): YES